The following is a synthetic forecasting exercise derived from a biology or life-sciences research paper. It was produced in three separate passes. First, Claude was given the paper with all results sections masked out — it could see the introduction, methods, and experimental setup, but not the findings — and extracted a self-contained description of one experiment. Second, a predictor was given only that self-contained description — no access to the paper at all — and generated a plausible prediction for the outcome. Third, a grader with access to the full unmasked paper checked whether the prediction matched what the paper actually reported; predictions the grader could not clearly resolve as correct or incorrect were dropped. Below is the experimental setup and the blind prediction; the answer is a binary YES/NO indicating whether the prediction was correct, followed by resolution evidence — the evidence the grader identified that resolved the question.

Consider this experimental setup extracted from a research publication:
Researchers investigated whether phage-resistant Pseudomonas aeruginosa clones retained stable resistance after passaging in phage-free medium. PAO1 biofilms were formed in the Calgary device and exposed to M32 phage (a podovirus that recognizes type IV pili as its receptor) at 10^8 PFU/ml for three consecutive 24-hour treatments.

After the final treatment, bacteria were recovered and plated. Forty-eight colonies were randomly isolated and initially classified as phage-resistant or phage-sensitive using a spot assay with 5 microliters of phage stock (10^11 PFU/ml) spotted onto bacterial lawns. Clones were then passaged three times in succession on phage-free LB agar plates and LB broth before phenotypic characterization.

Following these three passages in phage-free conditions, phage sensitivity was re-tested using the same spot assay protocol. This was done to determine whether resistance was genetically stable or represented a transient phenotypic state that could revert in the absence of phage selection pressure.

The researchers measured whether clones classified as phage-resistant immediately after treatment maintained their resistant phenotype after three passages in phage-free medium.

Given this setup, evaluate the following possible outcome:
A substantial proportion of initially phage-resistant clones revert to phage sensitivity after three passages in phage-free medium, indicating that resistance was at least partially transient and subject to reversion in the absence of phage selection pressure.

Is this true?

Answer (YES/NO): NO